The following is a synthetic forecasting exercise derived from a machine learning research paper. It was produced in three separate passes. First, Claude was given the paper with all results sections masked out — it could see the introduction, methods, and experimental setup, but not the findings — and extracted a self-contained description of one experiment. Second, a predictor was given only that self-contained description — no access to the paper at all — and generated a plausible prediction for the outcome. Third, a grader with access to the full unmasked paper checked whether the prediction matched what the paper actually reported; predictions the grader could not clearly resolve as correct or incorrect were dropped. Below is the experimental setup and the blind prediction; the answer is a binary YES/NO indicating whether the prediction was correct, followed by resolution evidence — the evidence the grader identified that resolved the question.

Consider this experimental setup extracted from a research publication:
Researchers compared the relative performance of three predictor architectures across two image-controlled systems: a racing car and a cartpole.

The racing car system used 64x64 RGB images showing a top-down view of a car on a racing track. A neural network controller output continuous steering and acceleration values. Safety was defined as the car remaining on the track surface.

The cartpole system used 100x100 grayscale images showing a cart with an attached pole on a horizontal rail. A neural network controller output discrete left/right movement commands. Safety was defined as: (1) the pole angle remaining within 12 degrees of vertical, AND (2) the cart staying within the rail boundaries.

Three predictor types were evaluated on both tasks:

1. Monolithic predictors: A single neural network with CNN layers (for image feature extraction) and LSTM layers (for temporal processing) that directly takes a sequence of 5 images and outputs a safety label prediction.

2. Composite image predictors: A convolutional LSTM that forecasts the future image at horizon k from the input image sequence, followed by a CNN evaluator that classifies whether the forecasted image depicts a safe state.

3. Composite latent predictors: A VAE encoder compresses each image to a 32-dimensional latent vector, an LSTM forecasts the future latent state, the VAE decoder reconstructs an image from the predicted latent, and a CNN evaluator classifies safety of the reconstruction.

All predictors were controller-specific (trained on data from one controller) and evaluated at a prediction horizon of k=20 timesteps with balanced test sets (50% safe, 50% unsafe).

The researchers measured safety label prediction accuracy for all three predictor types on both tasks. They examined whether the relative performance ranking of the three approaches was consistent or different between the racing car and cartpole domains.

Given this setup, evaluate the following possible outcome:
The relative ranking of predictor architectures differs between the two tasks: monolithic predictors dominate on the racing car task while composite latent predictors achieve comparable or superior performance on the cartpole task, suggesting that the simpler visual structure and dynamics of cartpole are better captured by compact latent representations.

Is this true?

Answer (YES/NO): NO